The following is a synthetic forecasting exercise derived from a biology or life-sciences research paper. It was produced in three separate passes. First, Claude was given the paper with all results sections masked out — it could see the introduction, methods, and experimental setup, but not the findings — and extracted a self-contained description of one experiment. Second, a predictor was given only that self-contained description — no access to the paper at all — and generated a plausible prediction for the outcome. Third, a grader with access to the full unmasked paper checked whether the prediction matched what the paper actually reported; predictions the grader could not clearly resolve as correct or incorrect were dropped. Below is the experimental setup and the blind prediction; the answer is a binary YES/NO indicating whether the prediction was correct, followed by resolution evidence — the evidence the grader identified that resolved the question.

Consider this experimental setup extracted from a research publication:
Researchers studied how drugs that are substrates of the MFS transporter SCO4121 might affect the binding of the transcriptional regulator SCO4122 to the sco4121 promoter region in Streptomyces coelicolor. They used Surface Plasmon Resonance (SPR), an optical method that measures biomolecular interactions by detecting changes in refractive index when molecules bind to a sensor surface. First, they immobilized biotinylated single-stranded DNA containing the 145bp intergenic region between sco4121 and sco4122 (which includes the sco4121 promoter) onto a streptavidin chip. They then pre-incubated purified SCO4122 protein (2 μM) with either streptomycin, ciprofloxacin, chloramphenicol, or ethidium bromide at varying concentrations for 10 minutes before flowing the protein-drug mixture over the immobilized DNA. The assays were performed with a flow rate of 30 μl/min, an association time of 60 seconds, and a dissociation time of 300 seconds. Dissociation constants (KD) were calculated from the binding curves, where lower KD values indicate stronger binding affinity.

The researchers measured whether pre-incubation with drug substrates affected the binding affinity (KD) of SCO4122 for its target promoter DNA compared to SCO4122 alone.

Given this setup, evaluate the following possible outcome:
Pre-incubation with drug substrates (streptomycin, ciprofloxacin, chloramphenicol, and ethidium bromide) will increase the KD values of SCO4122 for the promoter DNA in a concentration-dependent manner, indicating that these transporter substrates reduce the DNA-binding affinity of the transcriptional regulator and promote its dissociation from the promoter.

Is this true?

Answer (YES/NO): NO